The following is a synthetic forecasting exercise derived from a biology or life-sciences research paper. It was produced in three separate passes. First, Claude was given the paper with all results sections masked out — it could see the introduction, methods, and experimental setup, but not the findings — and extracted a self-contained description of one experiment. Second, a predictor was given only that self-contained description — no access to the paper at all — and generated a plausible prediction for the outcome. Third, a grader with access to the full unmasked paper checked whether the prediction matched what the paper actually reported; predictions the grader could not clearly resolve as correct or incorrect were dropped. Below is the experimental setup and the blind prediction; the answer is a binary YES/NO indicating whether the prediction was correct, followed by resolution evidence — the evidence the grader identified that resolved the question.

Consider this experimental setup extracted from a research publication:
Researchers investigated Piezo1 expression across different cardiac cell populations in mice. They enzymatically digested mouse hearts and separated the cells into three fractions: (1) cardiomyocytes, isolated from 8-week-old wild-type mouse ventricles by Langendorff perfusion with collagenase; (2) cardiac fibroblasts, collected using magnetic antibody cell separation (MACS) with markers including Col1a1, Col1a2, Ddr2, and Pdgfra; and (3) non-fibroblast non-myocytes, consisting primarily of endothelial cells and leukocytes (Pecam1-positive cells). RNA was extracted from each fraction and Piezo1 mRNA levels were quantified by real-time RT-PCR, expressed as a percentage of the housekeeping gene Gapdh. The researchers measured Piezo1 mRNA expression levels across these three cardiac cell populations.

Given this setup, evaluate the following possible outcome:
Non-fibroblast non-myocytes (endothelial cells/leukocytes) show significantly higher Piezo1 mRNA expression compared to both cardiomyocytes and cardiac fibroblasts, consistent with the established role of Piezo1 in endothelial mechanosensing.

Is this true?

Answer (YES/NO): YES